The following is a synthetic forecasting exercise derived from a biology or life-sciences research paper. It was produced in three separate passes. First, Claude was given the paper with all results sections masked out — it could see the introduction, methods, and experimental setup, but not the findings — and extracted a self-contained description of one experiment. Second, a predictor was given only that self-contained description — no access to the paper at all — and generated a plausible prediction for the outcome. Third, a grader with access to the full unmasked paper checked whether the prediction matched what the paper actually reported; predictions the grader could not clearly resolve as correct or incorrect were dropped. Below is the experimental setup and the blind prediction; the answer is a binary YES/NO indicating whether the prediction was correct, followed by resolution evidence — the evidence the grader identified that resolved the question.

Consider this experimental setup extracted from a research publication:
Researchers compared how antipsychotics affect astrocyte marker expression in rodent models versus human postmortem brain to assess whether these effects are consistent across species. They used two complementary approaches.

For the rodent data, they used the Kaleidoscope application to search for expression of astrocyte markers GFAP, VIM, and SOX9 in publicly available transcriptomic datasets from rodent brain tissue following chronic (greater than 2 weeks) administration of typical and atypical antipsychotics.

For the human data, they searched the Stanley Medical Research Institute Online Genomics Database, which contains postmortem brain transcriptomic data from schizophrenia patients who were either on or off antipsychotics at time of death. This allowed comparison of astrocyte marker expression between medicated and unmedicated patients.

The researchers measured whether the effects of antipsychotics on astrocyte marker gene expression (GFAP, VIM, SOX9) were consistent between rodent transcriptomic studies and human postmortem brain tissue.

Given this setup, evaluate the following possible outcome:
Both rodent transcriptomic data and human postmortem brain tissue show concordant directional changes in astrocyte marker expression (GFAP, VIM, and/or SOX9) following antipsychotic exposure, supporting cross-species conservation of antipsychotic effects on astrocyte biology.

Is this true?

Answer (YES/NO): NO